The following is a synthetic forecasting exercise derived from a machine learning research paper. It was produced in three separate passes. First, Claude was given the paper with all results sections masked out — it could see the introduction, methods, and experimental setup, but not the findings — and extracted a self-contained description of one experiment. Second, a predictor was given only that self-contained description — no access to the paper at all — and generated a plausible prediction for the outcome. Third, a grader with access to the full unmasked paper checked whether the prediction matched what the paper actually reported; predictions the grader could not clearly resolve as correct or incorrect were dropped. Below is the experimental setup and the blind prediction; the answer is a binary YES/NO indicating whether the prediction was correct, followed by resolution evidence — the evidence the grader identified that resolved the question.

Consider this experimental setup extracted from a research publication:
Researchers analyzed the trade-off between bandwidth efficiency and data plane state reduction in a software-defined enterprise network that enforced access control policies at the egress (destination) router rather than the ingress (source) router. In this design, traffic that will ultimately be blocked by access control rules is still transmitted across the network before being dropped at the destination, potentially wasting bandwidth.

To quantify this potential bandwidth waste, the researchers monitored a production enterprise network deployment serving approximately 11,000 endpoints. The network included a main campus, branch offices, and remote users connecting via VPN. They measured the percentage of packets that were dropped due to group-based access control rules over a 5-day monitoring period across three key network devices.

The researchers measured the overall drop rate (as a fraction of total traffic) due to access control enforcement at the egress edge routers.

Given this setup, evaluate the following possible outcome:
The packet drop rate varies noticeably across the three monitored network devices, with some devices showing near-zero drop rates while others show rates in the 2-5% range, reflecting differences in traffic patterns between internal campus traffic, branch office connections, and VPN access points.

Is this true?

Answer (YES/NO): NO